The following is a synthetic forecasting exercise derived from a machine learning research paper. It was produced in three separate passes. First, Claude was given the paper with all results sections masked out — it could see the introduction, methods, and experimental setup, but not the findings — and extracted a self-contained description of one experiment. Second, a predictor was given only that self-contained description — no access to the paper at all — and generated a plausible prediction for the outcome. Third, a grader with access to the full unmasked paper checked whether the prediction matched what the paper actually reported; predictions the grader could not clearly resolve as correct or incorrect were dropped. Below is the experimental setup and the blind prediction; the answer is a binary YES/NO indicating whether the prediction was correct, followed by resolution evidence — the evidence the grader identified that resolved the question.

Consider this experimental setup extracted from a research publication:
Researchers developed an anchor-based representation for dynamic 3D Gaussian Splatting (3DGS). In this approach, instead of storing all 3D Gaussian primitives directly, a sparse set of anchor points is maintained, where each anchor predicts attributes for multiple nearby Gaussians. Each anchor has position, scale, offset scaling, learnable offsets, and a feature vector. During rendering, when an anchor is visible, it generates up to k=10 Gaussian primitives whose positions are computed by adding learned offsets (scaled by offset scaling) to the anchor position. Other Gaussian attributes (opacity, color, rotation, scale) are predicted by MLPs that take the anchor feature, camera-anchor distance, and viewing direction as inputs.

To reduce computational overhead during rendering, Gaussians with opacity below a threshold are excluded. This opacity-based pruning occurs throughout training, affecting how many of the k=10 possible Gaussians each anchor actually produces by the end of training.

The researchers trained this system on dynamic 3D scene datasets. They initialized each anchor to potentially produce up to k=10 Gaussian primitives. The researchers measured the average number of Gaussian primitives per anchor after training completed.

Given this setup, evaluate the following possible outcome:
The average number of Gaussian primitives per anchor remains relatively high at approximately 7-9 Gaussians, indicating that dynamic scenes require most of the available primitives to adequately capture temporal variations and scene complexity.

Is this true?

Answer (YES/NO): NO